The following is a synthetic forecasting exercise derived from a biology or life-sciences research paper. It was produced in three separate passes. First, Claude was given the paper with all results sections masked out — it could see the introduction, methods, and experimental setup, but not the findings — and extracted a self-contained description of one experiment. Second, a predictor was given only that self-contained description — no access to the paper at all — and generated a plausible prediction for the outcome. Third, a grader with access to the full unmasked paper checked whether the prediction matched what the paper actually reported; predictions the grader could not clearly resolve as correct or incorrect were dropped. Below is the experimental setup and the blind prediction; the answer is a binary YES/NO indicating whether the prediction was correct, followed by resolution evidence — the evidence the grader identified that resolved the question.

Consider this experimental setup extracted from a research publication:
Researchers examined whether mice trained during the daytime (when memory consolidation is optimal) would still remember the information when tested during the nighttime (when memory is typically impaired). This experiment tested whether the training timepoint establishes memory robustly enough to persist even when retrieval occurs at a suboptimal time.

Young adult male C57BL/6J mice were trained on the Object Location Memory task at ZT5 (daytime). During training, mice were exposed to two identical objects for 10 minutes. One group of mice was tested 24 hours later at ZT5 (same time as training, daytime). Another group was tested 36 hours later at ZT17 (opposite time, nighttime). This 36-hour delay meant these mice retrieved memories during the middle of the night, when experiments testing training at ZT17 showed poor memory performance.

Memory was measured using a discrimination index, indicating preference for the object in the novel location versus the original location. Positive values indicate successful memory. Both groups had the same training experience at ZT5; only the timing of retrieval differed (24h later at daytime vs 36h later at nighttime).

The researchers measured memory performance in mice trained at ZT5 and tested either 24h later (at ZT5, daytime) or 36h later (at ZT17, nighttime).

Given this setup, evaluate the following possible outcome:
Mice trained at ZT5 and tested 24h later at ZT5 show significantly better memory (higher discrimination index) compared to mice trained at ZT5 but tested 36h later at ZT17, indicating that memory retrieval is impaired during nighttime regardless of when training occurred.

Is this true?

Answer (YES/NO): NO